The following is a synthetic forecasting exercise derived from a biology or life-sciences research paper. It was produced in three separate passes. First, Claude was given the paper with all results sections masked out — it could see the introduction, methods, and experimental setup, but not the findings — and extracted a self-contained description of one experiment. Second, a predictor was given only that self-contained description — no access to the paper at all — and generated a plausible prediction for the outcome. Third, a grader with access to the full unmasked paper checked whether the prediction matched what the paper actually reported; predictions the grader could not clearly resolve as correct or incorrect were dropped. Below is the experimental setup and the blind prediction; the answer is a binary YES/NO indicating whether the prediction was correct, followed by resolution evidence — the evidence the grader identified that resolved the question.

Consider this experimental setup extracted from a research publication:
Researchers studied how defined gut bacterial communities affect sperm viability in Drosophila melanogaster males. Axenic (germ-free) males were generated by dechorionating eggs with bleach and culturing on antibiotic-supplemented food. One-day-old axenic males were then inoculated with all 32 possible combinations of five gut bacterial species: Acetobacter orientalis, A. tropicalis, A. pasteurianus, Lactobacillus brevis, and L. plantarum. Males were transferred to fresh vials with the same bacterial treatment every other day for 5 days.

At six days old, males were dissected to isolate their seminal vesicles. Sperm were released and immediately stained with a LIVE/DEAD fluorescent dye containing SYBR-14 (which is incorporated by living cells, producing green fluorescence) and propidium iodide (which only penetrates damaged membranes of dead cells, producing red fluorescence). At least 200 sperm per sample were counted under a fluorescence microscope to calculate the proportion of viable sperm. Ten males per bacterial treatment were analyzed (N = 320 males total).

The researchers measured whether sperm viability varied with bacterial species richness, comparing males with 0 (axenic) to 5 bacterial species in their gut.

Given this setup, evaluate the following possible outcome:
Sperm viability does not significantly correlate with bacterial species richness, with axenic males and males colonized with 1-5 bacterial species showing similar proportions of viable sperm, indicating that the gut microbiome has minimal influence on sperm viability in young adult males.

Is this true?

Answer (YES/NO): NO